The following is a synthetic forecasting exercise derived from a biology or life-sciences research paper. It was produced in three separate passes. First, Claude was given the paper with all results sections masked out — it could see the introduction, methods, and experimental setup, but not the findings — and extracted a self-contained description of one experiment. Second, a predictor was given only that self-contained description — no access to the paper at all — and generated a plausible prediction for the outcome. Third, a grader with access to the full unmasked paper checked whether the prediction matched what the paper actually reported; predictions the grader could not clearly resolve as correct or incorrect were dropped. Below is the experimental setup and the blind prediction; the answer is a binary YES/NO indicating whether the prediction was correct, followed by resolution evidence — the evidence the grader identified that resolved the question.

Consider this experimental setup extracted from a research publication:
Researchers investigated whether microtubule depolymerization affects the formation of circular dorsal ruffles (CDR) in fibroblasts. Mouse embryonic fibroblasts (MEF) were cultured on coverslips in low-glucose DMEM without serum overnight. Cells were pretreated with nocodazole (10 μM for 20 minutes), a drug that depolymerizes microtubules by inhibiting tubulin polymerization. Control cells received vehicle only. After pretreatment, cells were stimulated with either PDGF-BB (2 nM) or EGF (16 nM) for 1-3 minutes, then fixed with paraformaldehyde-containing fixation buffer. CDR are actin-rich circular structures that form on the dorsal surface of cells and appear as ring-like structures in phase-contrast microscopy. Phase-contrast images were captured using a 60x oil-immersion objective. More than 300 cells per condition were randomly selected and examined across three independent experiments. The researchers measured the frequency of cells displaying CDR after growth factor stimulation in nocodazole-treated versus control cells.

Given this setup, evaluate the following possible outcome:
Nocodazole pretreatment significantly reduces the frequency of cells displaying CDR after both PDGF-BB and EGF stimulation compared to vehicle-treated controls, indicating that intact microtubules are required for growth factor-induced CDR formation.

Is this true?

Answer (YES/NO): YES